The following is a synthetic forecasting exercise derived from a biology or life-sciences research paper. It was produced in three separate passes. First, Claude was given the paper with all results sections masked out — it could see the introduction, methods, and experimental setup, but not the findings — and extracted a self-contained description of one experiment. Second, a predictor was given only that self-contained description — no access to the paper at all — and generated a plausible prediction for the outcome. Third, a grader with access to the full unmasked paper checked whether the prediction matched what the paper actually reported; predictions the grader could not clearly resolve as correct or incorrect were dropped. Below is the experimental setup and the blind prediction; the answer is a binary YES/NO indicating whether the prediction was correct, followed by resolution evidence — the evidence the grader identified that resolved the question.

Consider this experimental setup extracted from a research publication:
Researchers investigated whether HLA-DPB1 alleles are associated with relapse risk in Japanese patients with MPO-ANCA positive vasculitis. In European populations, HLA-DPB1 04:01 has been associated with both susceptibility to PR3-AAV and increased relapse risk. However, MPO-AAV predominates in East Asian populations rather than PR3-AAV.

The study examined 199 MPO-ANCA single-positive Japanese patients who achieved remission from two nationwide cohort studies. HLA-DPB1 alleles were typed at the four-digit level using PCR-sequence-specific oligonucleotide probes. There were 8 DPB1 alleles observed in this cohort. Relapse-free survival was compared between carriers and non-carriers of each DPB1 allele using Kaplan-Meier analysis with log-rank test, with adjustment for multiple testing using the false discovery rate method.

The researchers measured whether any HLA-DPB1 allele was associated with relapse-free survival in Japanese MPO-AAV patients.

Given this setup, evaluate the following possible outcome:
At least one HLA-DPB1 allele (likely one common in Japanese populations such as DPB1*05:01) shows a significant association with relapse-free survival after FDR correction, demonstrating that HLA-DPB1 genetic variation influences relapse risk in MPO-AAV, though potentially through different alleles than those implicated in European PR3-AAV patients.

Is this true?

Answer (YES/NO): NO